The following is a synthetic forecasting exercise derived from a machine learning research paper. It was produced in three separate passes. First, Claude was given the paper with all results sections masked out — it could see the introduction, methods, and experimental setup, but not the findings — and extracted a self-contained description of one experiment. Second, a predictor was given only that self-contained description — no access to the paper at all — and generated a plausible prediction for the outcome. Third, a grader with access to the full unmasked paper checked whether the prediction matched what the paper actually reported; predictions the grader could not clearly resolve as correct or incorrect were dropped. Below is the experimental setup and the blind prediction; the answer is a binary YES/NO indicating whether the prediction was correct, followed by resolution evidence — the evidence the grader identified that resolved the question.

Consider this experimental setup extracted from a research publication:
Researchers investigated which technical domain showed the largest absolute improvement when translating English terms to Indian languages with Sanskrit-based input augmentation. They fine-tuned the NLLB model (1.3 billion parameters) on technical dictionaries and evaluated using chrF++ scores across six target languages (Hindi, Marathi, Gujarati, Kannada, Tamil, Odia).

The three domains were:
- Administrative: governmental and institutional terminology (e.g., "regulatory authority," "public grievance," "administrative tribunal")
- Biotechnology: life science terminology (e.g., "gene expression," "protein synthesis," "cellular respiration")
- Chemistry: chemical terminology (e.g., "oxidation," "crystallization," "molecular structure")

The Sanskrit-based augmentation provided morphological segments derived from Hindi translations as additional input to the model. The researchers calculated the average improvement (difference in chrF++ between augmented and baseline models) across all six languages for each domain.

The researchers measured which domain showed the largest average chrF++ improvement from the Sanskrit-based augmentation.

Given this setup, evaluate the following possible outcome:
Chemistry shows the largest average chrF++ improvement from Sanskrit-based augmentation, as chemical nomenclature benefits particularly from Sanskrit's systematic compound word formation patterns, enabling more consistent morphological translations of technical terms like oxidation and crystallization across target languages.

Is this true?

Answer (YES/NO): NO